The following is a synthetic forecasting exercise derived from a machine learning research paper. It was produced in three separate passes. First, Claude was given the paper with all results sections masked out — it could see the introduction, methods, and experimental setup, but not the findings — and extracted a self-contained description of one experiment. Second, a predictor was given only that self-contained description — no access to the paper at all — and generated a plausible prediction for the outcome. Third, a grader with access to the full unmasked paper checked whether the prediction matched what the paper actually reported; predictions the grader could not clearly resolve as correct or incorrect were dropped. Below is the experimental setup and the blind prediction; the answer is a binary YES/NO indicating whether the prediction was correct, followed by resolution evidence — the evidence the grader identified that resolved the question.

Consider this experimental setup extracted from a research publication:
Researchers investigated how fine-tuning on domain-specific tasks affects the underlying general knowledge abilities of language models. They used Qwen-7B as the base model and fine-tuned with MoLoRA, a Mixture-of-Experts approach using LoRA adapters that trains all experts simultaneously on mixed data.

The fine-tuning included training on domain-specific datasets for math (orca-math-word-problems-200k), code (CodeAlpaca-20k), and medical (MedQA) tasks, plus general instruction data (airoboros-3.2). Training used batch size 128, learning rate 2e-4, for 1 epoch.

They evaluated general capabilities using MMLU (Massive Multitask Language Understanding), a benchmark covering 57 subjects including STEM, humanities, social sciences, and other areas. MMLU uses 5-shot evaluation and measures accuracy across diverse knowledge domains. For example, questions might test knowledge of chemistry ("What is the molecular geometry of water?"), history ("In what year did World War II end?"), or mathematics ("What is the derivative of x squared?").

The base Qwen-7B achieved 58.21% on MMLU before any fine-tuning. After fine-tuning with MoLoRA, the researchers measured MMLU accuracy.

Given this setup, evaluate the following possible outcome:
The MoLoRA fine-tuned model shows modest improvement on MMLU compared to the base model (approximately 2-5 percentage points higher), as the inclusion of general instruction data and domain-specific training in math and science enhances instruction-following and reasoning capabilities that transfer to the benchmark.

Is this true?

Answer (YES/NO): NO